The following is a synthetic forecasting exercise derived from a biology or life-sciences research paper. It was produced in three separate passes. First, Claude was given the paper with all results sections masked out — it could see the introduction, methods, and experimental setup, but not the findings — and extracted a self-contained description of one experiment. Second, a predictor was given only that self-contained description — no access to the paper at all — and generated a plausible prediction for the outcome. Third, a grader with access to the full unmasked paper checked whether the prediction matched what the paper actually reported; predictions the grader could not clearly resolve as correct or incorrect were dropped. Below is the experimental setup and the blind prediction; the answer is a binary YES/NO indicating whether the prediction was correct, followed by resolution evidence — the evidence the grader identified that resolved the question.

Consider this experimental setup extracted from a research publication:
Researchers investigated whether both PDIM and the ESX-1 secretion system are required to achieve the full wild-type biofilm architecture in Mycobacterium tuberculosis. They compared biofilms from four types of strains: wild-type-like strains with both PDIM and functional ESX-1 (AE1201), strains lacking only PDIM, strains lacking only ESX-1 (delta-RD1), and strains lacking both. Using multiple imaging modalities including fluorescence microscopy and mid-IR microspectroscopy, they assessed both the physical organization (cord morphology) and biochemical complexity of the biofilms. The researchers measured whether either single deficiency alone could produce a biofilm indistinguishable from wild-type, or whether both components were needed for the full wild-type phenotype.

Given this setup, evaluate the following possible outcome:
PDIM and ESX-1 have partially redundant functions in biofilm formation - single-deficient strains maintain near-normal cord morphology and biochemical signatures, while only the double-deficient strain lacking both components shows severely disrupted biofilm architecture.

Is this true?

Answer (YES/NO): NO